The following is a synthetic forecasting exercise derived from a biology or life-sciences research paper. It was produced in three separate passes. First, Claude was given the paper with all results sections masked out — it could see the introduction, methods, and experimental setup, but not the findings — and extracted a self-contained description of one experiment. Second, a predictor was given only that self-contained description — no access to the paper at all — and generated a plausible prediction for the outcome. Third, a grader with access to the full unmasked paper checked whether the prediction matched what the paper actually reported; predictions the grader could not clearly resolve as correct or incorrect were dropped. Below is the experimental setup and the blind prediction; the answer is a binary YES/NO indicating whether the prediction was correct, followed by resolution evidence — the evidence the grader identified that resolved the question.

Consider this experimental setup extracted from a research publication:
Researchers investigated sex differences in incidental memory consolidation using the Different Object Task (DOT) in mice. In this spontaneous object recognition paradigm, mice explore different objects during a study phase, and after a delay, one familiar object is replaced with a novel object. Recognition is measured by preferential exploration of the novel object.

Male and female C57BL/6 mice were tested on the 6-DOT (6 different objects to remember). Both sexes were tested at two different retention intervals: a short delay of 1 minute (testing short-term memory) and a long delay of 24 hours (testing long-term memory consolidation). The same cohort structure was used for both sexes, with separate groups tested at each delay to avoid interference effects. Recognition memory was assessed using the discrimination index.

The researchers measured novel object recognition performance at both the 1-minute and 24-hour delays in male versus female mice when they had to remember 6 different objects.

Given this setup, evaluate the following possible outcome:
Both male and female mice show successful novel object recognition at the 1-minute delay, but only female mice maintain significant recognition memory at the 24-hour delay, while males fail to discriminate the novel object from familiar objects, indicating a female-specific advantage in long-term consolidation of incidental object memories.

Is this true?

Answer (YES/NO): NO